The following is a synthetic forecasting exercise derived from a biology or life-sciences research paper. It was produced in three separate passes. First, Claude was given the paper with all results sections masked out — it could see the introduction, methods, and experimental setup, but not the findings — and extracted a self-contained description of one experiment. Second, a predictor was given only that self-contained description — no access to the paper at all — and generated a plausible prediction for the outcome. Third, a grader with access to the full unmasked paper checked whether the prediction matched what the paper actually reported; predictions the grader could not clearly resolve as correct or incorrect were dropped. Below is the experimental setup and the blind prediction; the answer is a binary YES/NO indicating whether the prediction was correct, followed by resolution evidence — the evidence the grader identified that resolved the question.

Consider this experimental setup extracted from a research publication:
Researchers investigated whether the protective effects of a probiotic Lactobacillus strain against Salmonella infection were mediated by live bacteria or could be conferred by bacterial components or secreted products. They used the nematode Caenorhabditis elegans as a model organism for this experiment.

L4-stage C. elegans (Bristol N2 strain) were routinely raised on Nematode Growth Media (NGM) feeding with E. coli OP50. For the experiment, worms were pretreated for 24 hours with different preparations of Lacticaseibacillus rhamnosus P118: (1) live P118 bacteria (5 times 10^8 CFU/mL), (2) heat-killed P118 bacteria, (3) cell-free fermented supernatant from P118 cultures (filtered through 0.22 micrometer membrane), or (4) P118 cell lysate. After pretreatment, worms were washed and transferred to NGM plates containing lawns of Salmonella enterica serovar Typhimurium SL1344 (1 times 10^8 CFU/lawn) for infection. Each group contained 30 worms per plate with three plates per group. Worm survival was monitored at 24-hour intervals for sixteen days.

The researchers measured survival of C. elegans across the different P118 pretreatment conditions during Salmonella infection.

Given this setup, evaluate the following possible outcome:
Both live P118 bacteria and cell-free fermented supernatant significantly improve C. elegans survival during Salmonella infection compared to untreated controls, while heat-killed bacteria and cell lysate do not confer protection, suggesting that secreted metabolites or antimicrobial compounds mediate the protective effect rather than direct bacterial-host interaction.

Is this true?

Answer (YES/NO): NO